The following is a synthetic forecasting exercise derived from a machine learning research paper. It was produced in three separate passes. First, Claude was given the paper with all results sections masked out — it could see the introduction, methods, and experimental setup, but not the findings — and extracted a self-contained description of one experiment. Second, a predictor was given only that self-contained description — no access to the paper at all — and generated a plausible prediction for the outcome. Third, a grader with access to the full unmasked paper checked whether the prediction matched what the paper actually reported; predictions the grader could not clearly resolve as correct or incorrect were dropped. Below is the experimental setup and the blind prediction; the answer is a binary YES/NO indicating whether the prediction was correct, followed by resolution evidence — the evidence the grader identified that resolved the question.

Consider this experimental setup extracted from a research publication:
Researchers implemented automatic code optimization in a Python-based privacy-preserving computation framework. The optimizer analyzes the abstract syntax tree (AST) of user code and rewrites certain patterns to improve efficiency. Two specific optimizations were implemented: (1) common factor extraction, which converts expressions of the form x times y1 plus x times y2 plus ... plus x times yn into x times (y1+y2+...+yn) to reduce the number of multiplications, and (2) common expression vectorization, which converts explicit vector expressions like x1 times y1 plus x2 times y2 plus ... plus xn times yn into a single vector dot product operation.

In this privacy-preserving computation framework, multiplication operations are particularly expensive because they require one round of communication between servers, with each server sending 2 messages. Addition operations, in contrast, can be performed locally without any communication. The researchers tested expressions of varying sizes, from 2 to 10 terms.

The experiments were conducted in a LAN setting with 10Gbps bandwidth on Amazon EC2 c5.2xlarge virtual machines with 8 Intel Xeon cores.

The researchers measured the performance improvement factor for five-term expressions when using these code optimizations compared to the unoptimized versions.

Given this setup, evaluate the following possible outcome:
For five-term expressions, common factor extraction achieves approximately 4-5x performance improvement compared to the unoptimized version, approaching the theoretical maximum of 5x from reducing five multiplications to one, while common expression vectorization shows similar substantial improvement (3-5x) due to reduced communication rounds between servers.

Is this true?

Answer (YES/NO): YES